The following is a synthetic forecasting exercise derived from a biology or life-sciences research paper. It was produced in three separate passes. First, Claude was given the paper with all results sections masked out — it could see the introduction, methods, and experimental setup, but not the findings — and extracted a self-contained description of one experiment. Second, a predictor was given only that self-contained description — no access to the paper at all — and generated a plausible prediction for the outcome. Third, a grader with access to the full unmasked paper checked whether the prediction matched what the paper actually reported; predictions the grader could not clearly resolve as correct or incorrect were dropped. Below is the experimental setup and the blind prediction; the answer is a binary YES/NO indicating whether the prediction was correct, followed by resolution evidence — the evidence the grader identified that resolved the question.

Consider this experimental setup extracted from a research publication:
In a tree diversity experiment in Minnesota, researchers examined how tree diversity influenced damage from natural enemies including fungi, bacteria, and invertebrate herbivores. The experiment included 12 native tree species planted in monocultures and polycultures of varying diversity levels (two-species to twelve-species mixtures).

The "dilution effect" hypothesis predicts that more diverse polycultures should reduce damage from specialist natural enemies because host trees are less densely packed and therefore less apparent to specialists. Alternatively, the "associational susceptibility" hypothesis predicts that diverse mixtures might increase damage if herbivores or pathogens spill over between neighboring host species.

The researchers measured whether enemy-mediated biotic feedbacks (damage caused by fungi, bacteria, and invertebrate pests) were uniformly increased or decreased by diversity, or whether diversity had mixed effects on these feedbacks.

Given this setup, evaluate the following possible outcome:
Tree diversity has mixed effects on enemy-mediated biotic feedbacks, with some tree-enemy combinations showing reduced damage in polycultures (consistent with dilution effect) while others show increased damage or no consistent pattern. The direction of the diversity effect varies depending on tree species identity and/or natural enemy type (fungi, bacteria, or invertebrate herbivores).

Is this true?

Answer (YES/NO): YES